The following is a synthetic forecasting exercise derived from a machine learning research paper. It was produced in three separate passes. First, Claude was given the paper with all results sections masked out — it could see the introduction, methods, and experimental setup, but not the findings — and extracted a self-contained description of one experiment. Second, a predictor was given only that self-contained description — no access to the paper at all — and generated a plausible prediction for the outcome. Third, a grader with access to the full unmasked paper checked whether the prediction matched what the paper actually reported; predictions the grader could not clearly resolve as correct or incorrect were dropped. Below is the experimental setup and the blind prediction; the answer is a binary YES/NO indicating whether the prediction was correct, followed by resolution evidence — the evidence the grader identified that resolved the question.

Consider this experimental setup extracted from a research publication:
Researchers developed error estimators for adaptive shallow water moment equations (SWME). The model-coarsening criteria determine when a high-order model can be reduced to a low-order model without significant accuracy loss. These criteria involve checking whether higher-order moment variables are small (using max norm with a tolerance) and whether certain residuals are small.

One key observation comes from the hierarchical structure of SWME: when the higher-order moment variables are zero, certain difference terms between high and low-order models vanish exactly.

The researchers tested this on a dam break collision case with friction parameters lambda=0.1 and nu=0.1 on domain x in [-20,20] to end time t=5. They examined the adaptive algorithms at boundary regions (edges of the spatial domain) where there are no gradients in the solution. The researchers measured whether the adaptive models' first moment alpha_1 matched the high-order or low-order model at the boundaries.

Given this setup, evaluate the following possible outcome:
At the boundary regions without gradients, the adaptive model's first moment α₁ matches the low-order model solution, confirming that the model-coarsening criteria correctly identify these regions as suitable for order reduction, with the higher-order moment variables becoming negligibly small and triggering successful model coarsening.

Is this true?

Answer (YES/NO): NO